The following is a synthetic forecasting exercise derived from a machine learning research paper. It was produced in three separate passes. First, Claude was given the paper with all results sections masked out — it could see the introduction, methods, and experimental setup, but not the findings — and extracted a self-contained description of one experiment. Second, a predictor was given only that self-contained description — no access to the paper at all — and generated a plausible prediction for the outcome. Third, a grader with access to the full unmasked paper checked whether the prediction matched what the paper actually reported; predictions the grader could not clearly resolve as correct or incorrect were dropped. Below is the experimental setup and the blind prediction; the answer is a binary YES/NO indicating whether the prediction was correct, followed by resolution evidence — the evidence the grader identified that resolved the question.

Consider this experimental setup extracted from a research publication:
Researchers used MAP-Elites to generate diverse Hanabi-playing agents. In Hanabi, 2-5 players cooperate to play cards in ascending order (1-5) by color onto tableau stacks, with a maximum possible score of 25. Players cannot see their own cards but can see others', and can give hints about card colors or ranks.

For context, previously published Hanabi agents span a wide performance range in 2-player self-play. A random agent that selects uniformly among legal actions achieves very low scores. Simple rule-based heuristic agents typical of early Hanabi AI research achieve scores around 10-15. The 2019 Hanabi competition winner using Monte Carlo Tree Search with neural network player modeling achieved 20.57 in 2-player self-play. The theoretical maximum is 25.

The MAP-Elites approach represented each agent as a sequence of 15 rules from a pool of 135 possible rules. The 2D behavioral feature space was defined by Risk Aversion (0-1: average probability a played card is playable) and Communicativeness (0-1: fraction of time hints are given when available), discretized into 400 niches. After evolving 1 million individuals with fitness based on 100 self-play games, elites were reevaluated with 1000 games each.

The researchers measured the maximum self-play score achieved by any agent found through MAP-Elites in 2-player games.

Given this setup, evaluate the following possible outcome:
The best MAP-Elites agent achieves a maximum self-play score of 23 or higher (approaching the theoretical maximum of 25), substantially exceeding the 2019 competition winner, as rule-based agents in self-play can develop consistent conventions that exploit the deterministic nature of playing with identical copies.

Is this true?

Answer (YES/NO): NO